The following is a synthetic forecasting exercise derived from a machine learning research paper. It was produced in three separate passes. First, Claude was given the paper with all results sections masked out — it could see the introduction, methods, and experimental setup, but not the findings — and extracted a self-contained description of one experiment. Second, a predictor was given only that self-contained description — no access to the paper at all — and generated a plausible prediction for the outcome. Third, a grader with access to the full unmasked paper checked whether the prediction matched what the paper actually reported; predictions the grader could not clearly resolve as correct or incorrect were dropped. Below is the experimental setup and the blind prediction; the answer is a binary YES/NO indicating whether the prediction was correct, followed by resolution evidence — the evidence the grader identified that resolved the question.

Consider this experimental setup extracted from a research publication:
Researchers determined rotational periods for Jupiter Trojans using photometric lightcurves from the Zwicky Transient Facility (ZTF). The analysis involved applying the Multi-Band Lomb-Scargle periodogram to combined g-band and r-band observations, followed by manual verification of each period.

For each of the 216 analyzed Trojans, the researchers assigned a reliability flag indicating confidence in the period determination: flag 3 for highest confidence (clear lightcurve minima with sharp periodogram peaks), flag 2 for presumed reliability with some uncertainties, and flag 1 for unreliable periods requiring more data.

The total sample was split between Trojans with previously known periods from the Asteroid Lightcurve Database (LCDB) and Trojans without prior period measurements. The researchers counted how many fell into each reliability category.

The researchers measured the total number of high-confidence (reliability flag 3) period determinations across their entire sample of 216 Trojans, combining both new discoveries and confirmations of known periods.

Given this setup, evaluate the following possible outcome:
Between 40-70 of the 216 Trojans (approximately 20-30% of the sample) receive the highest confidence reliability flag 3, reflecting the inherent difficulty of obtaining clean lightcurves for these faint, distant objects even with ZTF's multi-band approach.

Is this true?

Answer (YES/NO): NO